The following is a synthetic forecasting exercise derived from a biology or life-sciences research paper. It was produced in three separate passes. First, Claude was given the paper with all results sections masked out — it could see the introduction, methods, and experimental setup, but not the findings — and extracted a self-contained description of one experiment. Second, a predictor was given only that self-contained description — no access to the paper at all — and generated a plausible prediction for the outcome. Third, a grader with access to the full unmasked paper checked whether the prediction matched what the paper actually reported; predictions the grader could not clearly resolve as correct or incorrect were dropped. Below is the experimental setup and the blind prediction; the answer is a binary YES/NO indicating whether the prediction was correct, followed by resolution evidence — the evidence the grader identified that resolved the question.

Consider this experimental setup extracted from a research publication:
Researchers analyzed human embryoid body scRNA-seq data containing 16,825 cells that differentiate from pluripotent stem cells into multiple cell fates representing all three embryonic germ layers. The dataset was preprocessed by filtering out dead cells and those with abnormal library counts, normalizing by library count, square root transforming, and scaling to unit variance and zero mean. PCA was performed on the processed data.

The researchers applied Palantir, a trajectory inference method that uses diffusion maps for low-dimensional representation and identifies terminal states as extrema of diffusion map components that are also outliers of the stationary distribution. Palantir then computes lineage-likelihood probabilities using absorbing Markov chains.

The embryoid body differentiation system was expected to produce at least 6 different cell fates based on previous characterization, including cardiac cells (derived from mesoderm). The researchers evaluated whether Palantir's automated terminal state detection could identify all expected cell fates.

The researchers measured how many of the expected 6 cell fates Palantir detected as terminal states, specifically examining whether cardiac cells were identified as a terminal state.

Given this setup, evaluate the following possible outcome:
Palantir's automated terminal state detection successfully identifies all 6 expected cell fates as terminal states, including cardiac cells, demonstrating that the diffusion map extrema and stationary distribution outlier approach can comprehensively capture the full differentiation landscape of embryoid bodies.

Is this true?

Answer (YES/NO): NO